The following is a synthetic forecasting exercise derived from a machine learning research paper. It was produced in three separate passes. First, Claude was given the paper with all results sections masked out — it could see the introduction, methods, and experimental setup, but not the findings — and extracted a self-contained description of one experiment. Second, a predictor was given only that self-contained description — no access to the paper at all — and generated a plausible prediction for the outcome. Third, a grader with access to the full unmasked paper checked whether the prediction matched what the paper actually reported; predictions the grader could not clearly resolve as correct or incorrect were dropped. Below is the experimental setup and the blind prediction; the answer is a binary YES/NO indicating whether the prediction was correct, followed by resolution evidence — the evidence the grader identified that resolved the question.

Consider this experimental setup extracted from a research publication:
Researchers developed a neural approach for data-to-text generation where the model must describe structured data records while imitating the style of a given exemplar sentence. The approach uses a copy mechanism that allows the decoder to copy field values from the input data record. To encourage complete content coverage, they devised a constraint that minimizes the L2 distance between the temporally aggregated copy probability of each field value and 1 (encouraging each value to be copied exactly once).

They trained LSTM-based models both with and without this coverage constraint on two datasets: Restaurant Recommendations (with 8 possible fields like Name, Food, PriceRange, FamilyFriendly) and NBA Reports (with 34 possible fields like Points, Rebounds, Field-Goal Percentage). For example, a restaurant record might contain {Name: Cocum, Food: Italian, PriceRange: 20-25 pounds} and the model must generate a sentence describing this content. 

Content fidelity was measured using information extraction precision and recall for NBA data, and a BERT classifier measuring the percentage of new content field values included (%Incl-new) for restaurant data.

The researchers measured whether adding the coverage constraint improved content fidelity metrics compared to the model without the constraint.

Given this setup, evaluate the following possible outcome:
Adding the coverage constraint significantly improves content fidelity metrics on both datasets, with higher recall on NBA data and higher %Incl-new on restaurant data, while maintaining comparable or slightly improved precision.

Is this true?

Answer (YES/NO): YES